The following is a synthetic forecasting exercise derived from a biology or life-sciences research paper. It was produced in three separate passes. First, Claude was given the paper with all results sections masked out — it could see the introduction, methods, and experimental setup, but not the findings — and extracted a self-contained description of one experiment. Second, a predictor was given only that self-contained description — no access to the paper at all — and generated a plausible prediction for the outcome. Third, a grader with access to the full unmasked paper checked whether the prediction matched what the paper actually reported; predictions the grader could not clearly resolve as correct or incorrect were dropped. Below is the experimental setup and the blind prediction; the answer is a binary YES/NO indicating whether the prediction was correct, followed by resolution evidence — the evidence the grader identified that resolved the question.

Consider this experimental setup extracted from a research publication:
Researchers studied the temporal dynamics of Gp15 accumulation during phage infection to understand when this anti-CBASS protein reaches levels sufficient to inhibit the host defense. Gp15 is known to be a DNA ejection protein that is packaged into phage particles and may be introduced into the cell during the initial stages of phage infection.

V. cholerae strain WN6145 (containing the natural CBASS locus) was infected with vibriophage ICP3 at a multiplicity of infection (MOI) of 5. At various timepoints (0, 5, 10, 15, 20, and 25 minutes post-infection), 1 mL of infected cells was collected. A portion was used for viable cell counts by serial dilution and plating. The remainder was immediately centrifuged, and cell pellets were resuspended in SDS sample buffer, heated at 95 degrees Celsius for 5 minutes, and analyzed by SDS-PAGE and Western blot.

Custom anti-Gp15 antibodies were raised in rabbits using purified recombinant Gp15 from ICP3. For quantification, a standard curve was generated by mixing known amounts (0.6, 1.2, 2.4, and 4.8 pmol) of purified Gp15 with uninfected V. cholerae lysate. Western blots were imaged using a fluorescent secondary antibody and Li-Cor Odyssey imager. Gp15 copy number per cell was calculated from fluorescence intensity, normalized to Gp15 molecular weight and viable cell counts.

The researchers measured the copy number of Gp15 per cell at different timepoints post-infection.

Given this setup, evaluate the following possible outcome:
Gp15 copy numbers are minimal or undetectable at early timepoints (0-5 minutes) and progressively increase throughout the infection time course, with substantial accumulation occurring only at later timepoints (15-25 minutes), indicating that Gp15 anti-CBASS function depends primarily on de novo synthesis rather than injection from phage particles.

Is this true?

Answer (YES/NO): NO